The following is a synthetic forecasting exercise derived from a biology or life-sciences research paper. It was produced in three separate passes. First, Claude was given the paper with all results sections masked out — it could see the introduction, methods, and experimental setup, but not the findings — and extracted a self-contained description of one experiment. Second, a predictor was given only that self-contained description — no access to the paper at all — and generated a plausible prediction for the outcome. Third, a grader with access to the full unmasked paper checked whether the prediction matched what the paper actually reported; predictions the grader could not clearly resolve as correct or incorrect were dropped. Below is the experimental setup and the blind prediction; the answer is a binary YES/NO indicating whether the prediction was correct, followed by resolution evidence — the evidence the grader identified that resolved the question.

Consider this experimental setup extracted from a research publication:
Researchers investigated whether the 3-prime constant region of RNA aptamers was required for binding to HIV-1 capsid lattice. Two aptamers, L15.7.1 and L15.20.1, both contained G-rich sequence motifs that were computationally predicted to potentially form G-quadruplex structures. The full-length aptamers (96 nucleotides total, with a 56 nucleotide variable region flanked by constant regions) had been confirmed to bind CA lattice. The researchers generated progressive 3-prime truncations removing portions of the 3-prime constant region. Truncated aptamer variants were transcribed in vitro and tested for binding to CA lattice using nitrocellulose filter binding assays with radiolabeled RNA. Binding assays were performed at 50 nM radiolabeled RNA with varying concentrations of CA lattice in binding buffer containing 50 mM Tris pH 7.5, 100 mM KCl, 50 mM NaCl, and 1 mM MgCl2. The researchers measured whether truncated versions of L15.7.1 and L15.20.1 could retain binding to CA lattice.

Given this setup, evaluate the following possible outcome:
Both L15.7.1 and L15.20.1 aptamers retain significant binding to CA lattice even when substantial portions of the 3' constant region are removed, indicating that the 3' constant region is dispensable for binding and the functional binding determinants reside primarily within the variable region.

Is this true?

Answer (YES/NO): NO